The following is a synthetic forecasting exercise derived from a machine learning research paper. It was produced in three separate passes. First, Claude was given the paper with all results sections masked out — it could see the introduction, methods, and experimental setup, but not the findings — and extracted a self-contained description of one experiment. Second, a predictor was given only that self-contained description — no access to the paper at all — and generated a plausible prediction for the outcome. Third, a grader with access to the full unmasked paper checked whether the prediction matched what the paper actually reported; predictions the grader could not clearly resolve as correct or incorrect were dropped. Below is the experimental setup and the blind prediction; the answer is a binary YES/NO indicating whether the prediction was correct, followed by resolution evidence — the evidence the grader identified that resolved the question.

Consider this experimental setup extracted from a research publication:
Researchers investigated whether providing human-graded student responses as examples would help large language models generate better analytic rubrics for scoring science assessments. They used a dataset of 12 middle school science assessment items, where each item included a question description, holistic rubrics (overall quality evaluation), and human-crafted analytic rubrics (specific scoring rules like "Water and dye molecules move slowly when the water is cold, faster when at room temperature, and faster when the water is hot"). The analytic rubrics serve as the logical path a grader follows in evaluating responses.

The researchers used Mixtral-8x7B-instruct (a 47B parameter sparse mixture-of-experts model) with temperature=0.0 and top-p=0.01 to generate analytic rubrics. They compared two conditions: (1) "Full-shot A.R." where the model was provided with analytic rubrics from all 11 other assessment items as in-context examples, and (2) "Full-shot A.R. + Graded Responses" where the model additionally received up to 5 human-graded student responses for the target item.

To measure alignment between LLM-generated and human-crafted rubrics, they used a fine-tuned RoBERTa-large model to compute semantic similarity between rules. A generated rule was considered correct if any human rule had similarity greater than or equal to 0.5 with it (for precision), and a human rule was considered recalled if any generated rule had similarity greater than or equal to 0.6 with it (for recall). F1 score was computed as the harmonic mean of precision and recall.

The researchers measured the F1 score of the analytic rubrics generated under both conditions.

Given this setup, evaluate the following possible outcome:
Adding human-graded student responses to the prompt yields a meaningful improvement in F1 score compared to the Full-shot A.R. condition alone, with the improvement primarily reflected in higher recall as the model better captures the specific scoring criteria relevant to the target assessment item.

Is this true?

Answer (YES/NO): NO